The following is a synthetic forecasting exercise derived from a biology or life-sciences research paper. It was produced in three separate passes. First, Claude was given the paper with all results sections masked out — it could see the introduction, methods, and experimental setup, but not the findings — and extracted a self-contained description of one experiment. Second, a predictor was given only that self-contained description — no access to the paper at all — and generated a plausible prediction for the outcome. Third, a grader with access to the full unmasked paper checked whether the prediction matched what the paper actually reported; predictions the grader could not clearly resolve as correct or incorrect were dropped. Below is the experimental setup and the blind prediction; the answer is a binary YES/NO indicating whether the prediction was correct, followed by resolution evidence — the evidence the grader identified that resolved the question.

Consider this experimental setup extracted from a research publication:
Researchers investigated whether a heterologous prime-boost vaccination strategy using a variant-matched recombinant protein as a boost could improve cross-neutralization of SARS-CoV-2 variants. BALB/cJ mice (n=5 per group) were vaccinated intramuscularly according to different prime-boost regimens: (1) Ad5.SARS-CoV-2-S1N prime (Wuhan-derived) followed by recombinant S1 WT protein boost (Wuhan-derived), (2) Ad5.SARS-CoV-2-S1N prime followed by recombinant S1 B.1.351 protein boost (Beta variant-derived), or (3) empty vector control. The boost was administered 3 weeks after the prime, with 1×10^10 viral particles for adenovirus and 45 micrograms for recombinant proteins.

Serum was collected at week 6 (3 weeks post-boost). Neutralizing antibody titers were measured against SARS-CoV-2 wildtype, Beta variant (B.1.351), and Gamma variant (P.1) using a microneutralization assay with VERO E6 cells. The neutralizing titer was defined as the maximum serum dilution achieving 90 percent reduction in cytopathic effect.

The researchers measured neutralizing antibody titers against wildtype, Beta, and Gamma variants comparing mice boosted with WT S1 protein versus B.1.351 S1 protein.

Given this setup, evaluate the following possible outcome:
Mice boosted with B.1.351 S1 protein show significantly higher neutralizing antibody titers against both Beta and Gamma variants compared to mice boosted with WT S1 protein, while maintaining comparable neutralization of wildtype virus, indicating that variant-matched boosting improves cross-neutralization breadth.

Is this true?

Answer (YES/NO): NO